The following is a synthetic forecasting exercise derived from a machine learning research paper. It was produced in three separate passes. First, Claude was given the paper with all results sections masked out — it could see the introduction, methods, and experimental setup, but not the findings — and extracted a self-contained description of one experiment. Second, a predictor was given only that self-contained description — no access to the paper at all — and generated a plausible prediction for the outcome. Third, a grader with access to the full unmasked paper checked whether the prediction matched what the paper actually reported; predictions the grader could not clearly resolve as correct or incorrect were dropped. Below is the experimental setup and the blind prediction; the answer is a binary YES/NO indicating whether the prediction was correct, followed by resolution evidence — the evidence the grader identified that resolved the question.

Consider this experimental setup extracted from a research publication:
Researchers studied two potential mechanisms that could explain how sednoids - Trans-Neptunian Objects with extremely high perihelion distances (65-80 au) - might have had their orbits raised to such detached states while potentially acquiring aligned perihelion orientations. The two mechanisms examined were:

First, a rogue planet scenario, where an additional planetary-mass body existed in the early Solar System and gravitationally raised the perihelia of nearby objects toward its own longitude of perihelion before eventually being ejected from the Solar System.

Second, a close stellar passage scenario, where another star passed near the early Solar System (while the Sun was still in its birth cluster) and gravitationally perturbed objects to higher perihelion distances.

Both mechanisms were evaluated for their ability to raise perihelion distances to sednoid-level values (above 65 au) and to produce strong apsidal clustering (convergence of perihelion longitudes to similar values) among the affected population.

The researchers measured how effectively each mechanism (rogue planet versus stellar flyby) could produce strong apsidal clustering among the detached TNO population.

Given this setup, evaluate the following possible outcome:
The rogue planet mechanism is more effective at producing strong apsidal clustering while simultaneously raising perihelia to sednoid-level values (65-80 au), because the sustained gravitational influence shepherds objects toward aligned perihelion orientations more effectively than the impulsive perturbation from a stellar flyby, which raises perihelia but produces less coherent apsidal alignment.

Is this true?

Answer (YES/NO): YES